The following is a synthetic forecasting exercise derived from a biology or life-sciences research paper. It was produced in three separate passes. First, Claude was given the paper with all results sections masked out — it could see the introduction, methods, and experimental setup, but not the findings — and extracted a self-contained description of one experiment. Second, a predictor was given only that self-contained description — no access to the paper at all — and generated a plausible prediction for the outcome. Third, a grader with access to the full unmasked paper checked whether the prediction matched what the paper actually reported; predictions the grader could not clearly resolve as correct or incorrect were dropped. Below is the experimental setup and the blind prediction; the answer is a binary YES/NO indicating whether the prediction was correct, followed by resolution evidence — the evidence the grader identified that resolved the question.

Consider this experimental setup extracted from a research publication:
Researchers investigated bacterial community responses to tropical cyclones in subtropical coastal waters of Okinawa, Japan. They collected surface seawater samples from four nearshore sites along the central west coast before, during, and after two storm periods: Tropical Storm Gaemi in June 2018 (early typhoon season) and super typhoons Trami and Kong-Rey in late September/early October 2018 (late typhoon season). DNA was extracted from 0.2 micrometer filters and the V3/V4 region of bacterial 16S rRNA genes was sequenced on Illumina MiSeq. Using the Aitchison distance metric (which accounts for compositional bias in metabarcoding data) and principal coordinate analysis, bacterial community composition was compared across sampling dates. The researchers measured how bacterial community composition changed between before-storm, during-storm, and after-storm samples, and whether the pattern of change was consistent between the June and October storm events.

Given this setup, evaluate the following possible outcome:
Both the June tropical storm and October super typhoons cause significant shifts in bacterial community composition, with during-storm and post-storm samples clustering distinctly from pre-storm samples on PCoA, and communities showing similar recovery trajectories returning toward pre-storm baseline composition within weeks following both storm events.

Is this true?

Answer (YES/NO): NO